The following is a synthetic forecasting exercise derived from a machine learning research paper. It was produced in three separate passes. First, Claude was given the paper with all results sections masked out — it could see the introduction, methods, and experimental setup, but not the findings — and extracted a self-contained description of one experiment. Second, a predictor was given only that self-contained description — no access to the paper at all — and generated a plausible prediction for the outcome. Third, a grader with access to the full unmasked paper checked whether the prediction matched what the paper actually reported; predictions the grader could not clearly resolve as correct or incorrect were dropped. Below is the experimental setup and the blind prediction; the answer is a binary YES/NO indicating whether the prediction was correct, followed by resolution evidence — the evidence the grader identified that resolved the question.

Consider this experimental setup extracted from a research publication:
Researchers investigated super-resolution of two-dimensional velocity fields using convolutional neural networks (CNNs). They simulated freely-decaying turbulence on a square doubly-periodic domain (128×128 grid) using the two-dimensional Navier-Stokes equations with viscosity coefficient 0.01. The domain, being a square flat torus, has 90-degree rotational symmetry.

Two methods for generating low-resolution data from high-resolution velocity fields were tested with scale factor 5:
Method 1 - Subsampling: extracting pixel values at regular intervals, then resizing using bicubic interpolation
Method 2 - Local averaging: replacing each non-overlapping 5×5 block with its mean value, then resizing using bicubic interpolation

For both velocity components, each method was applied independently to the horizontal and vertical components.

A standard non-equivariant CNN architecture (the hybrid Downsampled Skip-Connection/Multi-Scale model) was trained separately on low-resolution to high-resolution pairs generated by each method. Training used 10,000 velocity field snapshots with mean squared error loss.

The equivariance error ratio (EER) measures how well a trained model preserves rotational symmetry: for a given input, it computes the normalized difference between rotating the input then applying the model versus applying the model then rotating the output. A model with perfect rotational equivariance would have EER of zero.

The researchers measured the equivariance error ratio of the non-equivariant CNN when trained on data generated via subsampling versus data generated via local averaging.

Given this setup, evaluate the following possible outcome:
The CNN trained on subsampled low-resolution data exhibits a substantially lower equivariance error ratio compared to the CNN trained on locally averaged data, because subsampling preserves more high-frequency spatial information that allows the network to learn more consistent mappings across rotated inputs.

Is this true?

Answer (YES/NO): NO